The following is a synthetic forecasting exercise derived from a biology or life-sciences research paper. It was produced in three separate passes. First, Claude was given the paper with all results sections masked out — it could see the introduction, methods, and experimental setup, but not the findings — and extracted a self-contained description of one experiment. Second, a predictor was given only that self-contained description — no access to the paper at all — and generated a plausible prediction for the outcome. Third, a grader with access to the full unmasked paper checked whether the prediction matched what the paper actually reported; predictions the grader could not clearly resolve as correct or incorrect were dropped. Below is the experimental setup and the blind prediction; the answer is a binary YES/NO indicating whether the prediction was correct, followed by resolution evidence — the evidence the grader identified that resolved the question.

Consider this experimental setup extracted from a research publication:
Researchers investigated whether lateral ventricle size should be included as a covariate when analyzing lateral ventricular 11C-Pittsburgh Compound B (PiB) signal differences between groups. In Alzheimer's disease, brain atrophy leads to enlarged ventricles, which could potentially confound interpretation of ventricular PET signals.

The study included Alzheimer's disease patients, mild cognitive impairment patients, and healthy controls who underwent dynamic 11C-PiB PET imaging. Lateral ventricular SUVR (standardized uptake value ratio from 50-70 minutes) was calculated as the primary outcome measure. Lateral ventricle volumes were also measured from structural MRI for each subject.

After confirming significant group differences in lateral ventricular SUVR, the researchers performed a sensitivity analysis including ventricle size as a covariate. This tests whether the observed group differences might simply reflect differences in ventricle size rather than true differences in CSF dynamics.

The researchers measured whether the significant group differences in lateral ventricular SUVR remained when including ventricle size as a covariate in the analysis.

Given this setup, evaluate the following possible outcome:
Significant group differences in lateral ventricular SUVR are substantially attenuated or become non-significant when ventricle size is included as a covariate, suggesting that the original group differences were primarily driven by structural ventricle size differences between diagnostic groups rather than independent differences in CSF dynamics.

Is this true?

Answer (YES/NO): NO